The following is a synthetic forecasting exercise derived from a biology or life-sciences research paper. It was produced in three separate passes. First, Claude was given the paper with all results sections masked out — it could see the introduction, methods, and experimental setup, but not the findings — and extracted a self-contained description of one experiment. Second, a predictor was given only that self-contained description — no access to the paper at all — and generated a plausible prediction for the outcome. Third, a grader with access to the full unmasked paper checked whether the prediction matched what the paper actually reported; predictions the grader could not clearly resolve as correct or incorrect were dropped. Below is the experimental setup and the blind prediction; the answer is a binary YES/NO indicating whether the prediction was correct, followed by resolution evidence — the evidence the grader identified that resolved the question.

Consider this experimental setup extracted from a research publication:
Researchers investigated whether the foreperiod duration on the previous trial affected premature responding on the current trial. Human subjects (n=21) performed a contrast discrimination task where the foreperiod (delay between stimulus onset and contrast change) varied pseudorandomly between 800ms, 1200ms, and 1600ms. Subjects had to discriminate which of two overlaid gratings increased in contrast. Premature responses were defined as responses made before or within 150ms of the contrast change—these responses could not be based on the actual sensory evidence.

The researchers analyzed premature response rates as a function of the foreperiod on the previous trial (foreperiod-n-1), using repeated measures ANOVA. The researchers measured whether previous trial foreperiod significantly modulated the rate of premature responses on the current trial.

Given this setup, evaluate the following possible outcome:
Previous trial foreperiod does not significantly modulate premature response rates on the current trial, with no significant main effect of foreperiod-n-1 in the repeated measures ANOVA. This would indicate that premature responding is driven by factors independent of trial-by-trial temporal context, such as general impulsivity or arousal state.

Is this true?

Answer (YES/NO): NO